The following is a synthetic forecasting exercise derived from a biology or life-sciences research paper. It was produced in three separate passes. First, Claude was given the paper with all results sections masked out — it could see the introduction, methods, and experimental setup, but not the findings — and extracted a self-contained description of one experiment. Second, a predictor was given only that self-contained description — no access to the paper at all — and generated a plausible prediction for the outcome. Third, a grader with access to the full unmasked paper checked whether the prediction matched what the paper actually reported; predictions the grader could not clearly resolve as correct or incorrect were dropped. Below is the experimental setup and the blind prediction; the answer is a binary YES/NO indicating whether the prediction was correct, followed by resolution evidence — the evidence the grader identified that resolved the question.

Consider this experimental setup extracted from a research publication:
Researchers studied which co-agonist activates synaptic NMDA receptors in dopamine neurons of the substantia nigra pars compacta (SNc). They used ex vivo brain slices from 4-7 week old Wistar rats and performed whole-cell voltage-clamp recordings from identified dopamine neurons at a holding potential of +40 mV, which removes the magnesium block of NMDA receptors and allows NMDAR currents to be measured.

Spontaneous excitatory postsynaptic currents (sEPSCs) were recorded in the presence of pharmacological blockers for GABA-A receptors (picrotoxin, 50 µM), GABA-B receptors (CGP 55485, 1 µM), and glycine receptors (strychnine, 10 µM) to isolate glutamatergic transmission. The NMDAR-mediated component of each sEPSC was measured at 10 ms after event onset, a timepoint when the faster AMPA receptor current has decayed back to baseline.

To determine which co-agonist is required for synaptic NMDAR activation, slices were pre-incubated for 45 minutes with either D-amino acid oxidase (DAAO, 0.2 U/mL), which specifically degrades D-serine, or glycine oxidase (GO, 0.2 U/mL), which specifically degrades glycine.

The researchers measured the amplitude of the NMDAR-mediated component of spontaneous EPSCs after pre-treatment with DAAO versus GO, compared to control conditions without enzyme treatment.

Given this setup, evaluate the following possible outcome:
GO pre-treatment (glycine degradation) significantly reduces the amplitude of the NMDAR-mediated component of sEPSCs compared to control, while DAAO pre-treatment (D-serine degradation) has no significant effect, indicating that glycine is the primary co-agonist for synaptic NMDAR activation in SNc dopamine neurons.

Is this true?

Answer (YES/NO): NO